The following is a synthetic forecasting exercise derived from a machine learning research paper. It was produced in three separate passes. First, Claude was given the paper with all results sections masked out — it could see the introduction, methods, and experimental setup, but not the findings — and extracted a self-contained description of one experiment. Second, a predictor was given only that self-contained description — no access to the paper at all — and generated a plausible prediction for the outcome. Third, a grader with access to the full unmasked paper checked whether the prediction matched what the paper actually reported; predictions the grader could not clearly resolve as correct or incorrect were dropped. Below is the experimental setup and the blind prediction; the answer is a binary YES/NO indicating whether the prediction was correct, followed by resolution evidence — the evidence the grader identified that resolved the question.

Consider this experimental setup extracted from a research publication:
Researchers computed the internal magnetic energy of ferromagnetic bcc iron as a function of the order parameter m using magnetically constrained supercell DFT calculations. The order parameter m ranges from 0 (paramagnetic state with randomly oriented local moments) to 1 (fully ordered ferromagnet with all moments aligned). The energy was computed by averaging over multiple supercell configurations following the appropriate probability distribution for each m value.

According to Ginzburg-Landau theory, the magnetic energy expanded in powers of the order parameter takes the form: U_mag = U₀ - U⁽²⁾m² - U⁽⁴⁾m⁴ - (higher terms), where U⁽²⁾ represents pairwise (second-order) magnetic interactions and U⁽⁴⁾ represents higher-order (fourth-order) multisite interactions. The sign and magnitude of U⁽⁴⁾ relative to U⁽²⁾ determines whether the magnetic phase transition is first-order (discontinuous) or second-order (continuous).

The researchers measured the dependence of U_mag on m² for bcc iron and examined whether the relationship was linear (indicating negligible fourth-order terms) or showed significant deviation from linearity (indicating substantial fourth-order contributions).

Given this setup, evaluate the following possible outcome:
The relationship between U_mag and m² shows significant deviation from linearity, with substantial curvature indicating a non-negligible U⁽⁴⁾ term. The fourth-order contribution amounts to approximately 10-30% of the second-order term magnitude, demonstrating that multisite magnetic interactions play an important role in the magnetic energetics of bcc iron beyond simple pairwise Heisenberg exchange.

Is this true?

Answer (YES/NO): NO